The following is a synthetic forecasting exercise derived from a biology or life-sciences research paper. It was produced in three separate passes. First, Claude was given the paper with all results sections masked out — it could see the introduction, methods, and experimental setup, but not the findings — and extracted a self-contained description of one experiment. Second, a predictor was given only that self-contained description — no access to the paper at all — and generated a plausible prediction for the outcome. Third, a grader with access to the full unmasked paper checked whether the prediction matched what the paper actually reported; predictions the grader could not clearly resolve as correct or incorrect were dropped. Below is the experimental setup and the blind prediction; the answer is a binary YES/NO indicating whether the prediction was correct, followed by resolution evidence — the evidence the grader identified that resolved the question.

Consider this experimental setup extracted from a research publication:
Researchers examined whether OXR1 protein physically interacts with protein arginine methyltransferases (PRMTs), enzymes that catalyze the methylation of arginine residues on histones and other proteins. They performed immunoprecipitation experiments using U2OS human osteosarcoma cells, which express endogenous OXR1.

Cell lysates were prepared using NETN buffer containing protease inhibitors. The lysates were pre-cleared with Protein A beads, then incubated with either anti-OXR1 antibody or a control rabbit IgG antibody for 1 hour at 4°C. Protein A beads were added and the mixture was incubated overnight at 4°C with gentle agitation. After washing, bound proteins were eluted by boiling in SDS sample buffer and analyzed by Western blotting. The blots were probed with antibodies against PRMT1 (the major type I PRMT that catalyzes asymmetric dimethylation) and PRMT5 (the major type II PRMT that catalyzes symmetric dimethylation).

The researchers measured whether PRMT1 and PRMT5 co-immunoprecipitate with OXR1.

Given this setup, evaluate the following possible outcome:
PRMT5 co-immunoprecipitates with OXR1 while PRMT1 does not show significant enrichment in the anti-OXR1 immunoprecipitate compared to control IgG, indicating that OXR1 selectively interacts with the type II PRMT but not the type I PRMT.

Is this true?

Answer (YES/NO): NO